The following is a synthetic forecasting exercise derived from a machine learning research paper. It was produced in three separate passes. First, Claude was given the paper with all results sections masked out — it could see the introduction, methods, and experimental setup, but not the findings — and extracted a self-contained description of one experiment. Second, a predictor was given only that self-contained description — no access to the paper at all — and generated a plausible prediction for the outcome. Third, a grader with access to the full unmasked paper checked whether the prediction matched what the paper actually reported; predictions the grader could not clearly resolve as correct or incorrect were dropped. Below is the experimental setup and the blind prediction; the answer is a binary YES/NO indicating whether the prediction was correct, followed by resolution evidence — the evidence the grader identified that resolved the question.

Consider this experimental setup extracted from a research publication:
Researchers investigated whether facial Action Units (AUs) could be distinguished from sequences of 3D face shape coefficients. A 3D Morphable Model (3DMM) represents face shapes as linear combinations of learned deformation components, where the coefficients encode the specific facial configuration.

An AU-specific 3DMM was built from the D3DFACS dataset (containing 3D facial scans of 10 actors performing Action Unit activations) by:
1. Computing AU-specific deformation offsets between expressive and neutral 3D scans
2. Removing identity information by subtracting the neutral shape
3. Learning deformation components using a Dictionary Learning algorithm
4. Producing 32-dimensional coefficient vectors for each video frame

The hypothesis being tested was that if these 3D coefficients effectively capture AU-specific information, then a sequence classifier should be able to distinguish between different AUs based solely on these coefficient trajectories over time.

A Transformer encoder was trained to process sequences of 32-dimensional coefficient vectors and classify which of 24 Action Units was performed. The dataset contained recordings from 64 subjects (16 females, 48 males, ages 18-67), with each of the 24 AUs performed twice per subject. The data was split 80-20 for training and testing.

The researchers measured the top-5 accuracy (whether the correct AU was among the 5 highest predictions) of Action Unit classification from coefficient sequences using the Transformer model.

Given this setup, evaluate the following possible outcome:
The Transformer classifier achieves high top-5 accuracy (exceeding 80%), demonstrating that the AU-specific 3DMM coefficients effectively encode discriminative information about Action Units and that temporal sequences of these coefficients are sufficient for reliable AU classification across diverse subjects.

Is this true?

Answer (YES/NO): YES